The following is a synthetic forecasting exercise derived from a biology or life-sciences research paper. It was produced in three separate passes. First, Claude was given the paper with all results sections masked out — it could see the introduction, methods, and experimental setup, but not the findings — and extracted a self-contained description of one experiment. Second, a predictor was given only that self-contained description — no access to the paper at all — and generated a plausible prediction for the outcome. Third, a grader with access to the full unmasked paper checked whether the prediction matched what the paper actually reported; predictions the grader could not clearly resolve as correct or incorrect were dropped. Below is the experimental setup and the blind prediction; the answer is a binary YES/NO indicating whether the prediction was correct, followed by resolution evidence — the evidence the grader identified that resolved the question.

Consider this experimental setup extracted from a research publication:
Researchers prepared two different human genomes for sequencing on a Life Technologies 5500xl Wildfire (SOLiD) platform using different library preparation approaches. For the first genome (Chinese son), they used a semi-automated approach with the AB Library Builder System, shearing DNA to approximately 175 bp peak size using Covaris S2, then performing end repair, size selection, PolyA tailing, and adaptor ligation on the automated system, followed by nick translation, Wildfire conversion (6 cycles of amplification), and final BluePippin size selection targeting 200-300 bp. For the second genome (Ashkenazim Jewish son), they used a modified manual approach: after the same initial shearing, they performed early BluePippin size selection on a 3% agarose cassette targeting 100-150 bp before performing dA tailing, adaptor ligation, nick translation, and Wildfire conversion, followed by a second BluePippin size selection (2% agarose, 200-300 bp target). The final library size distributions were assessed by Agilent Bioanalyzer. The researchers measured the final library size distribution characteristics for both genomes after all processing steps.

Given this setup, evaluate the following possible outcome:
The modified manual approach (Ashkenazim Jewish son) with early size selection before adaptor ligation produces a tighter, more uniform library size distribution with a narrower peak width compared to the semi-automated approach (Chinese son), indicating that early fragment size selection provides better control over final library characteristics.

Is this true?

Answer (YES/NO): YES